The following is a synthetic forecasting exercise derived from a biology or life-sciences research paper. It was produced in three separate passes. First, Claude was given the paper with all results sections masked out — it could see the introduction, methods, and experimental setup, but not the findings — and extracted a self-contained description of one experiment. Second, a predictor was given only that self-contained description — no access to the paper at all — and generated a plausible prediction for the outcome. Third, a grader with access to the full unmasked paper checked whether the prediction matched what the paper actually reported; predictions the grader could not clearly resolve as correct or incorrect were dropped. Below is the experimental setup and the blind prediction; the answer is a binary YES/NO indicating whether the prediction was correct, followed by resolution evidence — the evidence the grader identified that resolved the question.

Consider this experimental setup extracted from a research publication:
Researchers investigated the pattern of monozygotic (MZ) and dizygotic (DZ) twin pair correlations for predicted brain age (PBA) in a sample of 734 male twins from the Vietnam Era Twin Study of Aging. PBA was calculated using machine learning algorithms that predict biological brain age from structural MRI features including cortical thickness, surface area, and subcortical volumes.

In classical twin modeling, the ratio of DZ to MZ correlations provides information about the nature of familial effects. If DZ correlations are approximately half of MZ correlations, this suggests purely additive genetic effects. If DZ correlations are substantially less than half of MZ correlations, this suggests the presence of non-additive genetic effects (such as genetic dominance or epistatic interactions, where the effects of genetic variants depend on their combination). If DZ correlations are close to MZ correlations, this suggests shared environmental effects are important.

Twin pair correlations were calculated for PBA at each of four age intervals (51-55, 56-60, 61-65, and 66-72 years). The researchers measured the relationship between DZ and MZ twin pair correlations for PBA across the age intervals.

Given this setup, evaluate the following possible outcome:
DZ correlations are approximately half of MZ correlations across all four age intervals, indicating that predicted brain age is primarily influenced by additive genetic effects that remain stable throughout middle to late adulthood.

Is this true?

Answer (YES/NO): NO